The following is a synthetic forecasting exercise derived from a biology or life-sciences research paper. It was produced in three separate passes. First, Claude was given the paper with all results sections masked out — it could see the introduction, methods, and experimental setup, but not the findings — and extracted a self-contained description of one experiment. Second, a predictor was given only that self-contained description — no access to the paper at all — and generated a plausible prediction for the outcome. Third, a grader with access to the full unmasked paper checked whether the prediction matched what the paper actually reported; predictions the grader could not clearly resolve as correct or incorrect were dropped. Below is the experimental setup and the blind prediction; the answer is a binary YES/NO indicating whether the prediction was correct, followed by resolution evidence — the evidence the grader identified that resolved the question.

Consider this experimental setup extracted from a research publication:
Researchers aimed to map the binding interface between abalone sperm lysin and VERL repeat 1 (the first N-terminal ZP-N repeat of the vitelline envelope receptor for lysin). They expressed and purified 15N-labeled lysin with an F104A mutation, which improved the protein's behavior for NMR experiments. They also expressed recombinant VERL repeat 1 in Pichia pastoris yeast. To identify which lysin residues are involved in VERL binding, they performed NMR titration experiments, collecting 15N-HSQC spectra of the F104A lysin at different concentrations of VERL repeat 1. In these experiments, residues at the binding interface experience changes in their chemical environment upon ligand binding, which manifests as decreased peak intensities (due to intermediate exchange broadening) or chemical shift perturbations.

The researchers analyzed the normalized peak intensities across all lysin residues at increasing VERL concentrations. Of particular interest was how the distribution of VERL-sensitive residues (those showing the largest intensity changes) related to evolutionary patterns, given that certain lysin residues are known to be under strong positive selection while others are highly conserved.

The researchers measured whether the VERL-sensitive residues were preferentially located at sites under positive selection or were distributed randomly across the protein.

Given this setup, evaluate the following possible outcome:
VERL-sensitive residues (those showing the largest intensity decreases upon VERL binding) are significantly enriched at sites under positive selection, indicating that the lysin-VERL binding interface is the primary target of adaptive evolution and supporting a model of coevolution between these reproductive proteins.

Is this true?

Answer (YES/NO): NO